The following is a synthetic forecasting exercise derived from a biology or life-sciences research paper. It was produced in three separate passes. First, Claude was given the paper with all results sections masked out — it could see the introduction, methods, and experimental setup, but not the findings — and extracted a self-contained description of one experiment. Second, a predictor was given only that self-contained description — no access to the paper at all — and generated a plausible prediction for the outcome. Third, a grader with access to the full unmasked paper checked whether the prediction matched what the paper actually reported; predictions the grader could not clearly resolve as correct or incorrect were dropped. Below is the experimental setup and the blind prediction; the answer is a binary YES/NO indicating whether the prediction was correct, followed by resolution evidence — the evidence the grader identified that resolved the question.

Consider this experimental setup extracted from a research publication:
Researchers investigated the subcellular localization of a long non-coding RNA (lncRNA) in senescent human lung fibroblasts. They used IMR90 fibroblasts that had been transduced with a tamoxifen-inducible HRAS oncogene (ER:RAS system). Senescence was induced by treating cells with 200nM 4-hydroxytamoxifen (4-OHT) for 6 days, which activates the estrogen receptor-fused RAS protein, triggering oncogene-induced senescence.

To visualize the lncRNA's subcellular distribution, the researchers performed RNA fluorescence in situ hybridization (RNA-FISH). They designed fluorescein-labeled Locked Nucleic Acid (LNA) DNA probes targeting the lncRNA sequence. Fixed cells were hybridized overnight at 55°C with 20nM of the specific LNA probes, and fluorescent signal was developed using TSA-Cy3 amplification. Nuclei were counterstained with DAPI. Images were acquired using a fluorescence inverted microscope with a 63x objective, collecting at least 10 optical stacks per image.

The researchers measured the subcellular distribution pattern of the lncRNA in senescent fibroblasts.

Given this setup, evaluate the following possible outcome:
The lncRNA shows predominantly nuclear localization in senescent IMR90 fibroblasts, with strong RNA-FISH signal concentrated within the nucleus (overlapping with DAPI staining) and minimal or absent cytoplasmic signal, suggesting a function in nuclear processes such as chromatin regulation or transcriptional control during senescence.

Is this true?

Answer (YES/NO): NO